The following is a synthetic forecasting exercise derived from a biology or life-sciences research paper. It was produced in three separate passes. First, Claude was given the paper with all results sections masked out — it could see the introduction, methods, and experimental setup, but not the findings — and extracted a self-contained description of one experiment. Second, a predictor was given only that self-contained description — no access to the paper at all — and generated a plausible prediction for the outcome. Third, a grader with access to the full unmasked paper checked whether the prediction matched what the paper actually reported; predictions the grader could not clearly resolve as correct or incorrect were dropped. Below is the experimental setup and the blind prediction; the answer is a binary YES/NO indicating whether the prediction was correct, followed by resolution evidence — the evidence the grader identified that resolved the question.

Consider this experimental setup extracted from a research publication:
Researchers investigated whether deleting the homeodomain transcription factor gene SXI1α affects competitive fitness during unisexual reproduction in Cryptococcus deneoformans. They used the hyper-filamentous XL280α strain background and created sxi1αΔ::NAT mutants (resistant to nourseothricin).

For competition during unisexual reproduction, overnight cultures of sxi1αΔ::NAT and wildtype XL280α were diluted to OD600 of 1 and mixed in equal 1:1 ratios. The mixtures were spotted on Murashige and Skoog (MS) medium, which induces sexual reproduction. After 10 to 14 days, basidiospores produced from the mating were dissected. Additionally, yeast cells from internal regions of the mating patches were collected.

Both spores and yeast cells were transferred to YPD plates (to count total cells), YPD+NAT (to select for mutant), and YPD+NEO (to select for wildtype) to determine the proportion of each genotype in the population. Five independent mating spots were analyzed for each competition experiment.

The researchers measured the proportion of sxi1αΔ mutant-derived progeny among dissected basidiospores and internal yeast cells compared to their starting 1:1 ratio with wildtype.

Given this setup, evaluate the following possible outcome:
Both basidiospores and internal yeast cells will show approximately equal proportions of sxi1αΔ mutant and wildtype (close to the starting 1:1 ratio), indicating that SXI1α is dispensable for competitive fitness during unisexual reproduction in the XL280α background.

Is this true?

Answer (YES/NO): YES